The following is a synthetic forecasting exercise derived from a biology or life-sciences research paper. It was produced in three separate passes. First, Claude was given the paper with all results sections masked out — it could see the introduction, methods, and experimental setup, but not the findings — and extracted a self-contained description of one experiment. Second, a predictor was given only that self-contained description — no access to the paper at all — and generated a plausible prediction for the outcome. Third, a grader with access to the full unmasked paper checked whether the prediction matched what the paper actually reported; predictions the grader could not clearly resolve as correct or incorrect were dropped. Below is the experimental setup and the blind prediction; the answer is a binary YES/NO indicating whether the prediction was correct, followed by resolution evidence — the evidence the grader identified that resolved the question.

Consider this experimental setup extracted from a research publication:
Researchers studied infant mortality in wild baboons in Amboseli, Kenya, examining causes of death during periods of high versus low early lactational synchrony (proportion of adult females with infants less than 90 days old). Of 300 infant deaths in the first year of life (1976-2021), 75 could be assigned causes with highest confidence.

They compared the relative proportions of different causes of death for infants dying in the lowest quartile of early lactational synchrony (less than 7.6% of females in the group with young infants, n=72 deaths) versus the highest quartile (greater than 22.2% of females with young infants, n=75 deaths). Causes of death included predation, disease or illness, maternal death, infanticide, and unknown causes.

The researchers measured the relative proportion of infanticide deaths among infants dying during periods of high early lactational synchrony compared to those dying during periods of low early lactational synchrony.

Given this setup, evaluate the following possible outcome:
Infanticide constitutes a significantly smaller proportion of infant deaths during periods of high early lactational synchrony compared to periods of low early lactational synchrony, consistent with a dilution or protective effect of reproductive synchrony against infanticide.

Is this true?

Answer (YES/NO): NO